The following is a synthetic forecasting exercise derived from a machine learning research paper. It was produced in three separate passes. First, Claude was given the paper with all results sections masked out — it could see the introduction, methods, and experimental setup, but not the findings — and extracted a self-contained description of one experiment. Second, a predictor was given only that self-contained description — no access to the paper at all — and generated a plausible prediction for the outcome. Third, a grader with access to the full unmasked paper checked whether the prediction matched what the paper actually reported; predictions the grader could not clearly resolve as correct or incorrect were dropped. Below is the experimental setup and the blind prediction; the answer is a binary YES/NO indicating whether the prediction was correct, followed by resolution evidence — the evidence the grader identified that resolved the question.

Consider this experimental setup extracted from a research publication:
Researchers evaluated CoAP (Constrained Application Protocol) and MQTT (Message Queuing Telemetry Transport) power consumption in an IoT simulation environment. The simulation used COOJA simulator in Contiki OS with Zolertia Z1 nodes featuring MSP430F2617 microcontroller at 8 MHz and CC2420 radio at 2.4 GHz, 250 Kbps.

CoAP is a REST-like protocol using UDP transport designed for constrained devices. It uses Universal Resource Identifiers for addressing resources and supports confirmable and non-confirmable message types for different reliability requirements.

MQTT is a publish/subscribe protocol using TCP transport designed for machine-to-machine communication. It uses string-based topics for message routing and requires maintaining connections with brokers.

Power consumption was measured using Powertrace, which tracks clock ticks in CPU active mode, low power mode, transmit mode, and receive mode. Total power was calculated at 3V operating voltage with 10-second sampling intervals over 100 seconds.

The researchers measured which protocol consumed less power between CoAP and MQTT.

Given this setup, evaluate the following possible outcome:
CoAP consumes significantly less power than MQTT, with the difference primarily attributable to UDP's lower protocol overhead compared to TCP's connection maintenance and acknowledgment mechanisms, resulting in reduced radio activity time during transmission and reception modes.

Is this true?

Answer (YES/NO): NO